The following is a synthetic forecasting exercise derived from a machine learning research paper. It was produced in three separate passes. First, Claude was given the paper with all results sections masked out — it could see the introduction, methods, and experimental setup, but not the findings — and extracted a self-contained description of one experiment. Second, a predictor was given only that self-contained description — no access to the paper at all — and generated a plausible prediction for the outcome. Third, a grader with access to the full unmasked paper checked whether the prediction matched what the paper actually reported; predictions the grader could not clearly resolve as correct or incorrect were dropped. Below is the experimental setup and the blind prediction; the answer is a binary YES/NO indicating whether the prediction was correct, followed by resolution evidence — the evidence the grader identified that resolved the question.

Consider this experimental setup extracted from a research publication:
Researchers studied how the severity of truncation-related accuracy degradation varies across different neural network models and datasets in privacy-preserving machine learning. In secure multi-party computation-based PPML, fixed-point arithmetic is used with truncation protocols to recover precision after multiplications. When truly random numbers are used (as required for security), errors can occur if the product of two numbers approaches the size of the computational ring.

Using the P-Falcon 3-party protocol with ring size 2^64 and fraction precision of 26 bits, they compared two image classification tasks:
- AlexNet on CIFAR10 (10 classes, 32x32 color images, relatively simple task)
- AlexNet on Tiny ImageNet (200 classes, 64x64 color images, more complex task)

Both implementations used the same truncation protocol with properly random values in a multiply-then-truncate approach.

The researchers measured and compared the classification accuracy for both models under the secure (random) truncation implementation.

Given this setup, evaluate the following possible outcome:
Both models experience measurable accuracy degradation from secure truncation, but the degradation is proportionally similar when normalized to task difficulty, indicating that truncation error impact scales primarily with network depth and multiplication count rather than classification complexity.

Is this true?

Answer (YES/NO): NO